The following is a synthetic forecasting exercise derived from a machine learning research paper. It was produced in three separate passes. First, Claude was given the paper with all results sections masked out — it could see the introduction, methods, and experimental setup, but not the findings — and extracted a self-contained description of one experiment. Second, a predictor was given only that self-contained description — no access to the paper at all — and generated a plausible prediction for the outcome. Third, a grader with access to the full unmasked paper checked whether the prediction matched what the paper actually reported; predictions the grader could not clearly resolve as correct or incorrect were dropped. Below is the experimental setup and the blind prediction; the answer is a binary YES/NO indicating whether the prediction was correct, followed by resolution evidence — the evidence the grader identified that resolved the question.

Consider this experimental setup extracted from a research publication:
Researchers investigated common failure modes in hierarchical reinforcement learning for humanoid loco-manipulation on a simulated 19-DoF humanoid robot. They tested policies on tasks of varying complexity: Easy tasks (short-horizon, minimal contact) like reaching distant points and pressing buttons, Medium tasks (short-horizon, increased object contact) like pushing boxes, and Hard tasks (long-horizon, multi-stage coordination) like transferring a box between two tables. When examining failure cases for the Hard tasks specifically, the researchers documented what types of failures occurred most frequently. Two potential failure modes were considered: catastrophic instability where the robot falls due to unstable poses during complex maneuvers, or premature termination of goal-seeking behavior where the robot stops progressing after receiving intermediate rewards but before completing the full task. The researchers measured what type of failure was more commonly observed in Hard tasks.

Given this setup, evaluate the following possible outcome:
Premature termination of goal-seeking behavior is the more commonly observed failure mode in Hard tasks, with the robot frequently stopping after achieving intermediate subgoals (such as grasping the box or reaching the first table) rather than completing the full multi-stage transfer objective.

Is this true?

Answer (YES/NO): YES